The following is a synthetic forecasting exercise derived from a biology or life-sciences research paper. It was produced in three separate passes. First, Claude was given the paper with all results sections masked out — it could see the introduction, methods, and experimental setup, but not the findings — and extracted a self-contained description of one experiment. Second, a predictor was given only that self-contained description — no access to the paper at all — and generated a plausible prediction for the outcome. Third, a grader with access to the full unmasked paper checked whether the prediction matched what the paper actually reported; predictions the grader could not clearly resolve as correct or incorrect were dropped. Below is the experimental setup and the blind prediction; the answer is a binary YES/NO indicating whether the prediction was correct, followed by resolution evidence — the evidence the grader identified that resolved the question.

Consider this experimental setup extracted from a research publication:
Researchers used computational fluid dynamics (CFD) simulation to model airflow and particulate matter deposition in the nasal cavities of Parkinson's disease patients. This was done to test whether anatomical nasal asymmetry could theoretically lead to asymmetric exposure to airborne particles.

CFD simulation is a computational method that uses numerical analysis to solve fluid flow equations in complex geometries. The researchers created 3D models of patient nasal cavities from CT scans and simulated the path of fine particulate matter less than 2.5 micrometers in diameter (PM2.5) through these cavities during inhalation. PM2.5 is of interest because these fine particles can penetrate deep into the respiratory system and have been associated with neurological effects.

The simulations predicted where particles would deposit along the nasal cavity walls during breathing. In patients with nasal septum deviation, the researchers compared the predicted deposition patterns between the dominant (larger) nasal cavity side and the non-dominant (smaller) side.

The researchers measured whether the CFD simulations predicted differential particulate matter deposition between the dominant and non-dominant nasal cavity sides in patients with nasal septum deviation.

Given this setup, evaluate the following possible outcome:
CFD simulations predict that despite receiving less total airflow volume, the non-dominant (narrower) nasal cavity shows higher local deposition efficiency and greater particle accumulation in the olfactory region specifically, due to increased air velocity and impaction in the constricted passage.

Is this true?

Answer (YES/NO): NO